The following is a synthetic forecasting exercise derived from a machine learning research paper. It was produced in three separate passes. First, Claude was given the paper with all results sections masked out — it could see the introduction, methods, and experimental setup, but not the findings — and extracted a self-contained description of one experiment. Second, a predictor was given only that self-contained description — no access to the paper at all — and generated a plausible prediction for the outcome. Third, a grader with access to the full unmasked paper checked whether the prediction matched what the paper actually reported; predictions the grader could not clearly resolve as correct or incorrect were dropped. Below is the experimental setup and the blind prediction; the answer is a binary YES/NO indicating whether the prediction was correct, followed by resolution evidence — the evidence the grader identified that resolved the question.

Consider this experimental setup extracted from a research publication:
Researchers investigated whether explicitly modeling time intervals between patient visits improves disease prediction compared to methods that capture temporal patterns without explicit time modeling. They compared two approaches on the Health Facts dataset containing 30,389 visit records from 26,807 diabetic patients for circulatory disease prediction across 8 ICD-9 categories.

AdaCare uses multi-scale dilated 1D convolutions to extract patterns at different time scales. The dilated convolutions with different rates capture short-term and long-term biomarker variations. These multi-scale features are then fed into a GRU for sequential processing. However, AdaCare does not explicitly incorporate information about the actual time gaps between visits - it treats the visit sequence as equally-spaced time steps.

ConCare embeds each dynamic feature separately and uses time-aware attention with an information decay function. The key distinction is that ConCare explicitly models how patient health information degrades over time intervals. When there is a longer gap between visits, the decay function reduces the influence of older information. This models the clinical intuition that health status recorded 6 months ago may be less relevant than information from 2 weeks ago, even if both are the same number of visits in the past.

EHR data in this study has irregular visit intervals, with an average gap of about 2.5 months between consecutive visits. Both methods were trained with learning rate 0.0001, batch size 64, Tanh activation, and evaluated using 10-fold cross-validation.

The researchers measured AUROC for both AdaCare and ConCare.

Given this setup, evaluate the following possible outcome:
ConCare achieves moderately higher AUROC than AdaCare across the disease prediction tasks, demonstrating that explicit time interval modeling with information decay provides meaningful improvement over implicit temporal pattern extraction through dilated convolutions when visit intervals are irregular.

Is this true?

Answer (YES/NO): YES